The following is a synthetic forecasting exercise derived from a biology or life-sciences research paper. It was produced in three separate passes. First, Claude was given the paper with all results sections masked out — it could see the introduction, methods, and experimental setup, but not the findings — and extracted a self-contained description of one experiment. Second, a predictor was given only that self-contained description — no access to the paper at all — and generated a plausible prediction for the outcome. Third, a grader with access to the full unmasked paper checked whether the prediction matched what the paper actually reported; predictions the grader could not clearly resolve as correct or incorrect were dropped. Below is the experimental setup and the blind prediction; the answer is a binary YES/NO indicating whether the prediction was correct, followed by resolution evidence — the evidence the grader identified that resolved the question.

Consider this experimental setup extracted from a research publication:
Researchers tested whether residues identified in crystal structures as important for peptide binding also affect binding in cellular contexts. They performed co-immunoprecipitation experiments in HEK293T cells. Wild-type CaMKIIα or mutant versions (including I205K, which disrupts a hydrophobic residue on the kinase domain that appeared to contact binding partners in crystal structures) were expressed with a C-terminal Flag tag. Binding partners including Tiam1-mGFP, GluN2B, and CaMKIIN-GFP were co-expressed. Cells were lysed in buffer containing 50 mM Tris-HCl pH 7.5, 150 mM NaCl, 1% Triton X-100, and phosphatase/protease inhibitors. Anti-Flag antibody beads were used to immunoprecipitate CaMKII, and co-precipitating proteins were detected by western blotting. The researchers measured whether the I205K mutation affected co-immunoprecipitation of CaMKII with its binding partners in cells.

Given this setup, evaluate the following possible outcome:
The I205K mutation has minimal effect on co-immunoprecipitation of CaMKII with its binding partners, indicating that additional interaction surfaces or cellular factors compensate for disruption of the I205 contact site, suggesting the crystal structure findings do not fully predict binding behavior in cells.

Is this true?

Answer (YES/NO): NO